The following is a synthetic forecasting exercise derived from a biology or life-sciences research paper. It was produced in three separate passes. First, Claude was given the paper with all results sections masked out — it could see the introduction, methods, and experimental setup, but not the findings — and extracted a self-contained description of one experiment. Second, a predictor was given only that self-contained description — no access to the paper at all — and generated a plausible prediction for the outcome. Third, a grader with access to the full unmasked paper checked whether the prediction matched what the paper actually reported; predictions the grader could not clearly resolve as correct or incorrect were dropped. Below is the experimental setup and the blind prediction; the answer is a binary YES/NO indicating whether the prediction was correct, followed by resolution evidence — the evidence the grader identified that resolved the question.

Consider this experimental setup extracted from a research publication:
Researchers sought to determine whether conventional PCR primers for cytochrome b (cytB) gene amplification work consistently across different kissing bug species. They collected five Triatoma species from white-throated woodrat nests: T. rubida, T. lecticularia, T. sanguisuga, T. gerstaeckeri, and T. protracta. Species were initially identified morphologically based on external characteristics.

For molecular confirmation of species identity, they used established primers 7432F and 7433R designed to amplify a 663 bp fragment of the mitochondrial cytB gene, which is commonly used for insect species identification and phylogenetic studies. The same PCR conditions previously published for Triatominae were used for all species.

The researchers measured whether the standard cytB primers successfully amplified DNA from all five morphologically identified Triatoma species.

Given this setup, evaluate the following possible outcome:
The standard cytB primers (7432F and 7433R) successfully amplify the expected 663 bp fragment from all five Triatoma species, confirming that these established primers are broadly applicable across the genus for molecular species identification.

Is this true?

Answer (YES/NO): NO